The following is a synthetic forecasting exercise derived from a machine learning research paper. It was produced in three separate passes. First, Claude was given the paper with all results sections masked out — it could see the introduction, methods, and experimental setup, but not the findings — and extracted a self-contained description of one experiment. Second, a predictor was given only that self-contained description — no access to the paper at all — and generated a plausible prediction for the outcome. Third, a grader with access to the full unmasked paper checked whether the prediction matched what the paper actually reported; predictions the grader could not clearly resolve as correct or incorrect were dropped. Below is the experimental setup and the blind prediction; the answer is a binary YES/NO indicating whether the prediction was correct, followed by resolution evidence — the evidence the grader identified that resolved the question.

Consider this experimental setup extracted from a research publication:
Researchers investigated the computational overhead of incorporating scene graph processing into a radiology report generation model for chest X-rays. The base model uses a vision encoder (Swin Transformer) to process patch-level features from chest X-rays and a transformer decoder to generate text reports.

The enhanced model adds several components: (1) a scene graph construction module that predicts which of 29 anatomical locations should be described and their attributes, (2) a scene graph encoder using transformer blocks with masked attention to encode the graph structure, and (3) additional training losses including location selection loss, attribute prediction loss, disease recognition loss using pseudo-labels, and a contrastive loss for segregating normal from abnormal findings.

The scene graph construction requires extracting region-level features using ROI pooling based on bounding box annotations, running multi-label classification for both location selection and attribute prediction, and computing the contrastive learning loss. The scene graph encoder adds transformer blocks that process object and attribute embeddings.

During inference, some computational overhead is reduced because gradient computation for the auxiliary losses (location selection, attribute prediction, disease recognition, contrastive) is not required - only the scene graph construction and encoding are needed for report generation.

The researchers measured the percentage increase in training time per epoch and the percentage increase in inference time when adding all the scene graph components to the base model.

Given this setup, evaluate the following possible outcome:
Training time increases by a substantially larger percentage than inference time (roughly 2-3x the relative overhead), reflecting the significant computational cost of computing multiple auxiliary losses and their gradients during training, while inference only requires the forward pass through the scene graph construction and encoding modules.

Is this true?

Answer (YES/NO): NO